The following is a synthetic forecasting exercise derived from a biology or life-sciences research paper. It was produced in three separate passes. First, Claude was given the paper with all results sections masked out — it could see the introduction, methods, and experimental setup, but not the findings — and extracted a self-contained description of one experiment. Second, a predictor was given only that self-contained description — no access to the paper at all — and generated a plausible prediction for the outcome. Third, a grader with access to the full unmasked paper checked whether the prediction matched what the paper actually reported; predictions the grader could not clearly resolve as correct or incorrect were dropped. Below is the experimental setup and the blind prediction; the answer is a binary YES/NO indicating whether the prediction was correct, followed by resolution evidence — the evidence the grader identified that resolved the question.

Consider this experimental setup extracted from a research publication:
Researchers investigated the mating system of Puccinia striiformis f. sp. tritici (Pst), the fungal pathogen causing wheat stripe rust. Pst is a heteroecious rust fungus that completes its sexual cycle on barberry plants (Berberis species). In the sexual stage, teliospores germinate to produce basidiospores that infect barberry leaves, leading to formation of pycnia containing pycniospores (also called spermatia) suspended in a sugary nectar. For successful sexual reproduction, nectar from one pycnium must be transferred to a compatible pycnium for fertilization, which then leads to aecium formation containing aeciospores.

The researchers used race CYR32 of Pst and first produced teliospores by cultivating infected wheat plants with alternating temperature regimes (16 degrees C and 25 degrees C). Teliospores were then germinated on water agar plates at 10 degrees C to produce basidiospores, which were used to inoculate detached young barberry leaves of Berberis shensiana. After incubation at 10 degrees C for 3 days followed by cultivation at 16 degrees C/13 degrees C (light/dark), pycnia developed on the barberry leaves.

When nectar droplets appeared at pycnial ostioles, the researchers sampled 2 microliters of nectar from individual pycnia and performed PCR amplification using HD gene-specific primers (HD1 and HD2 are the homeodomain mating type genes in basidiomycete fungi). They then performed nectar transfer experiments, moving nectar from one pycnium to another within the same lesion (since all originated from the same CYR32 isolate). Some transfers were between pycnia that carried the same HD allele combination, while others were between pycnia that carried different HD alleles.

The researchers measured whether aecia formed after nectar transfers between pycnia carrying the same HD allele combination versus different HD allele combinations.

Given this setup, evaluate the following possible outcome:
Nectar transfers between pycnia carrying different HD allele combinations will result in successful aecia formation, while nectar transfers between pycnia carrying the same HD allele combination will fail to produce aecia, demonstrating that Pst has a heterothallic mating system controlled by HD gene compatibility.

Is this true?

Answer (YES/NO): YES